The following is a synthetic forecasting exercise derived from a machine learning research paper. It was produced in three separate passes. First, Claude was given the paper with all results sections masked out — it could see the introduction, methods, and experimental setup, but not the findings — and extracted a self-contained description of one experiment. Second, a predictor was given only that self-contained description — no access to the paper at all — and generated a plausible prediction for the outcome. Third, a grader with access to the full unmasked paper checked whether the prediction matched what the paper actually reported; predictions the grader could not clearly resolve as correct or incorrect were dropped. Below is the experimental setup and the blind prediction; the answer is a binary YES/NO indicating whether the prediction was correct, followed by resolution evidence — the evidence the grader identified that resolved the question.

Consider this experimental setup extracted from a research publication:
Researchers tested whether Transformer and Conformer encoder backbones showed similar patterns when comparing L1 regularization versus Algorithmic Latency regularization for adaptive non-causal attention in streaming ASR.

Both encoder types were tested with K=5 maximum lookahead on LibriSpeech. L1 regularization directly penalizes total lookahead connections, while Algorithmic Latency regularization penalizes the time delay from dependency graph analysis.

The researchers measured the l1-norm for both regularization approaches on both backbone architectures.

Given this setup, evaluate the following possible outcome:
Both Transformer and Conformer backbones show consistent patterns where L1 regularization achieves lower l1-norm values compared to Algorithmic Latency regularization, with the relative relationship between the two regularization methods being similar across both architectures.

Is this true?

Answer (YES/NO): YES